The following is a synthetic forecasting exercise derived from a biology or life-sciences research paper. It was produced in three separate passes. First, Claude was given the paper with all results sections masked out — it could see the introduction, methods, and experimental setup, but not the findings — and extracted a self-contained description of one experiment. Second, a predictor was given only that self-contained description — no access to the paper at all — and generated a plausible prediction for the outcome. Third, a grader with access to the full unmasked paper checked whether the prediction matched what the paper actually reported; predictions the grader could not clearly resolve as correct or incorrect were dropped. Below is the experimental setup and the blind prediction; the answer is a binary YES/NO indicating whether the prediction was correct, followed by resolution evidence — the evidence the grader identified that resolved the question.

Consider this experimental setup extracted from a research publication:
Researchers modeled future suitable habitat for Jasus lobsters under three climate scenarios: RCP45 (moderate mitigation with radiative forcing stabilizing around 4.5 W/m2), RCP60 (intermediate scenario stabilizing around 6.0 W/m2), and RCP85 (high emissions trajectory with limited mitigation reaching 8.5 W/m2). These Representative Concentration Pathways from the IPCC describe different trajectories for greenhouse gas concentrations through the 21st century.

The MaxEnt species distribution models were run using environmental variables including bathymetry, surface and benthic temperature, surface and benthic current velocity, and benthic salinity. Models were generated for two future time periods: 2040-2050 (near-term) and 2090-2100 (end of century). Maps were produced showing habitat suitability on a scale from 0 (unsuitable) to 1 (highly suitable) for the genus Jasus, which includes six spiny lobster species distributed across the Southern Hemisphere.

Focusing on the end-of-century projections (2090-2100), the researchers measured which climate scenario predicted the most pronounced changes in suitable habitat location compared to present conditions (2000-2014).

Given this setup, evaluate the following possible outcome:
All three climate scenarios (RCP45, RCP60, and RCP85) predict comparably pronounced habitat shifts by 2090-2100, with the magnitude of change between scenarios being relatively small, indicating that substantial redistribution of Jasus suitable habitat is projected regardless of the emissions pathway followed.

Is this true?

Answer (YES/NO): NO